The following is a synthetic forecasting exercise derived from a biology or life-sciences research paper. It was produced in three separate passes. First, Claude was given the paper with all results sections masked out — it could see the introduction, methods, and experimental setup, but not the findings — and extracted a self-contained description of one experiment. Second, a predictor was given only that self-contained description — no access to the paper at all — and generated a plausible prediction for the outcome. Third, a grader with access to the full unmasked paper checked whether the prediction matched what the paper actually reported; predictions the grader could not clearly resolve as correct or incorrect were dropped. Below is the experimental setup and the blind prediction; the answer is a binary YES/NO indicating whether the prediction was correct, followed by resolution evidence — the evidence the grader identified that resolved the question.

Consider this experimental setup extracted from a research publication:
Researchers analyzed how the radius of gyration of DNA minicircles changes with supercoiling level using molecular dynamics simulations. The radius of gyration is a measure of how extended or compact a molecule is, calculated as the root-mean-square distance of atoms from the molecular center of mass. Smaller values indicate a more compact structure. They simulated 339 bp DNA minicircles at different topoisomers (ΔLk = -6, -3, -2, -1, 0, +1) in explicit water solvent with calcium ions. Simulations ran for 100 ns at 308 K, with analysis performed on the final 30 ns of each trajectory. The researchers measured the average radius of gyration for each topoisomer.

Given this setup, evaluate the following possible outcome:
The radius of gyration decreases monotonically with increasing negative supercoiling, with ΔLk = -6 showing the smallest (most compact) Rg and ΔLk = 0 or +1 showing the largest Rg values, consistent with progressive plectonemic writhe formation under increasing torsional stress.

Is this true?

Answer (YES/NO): NO